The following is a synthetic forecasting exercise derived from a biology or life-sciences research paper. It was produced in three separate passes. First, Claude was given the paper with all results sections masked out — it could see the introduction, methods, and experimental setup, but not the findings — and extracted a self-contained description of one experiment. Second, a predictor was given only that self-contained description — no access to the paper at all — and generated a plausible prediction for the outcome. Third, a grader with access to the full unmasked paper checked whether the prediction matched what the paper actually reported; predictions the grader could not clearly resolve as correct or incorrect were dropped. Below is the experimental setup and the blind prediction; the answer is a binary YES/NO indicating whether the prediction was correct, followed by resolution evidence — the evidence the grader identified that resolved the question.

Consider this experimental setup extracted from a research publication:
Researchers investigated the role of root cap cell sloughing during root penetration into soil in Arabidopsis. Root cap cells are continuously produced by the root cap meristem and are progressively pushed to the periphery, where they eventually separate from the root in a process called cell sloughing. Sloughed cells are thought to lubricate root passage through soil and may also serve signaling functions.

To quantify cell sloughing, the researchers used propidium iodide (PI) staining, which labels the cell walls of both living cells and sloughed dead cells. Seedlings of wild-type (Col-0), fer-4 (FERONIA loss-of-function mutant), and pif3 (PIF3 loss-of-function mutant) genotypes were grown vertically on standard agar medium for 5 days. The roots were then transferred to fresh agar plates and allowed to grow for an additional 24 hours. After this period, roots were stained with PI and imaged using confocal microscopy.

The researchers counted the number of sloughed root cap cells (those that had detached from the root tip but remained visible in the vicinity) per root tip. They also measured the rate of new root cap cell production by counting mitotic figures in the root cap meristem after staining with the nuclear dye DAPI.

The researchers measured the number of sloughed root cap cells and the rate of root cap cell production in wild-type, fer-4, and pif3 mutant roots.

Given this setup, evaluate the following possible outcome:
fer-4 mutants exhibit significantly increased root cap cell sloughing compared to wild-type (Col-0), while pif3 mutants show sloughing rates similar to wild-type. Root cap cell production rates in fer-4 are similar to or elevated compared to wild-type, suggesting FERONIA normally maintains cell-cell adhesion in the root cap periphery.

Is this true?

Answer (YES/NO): NO